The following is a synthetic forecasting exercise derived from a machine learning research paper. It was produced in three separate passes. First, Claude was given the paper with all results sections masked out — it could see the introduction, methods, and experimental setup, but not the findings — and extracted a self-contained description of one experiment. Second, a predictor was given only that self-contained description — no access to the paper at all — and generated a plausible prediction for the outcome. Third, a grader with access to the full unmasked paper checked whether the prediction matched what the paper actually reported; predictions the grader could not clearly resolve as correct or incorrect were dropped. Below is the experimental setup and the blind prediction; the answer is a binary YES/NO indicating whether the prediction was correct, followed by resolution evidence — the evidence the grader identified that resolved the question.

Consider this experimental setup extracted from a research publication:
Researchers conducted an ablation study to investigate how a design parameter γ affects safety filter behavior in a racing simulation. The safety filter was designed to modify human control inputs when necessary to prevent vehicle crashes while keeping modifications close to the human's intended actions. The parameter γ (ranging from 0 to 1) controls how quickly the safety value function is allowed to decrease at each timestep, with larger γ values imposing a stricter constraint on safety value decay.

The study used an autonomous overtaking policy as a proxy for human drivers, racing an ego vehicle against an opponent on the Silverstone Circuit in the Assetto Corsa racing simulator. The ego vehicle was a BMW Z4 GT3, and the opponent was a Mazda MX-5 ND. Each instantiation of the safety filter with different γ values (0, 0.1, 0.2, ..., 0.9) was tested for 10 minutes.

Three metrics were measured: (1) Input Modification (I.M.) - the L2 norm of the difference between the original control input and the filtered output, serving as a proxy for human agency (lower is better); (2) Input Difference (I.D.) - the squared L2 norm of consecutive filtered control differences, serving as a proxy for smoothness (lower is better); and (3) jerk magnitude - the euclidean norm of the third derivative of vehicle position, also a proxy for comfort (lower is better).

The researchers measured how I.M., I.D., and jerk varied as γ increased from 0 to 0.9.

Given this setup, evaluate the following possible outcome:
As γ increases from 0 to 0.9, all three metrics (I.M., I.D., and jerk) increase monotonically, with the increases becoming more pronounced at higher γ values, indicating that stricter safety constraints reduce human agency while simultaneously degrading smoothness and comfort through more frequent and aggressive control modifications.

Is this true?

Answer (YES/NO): NO